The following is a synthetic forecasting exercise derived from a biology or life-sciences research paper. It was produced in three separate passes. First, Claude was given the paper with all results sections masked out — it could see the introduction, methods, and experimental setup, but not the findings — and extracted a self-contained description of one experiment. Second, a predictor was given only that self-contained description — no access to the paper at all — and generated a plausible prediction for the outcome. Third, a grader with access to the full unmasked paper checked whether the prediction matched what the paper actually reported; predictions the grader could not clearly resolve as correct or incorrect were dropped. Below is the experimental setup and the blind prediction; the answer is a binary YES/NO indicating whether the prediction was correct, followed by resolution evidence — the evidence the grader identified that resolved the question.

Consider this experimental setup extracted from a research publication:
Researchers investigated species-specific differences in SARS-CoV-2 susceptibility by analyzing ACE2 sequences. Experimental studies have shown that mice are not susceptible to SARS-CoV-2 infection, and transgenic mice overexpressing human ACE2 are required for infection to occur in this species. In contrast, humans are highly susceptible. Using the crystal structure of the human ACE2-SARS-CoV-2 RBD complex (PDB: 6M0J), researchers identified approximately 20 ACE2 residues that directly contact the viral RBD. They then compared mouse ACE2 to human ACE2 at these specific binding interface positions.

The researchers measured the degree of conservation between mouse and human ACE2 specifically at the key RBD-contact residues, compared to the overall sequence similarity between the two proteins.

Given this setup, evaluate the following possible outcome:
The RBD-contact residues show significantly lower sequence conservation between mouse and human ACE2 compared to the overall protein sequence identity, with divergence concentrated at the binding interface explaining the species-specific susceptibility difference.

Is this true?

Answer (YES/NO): NO